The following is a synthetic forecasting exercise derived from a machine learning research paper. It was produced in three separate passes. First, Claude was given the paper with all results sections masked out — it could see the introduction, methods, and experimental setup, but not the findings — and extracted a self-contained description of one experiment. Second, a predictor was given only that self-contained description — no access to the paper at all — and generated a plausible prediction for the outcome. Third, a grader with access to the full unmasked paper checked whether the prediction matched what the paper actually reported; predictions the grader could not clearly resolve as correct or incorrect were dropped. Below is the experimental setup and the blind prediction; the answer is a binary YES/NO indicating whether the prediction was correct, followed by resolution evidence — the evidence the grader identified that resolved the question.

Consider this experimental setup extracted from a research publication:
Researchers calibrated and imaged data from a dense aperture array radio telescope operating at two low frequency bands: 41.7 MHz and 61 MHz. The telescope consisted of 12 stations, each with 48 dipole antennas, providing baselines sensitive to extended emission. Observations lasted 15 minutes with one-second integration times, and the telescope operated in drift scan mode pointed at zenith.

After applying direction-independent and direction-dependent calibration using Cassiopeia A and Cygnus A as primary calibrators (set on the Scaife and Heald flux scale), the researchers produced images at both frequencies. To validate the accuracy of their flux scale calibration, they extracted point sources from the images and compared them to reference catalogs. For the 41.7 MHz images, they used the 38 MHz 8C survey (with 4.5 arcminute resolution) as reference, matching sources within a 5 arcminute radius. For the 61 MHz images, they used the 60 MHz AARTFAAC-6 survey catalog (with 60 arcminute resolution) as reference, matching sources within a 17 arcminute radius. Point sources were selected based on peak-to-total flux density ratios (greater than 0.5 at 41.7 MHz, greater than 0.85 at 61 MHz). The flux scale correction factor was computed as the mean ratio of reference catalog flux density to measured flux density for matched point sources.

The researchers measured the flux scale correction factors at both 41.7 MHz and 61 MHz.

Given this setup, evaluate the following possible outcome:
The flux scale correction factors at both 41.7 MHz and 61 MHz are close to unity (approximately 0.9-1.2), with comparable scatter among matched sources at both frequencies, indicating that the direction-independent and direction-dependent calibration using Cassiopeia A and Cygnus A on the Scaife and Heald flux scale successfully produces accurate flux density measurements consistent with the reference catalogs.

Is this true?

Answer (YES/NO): NO